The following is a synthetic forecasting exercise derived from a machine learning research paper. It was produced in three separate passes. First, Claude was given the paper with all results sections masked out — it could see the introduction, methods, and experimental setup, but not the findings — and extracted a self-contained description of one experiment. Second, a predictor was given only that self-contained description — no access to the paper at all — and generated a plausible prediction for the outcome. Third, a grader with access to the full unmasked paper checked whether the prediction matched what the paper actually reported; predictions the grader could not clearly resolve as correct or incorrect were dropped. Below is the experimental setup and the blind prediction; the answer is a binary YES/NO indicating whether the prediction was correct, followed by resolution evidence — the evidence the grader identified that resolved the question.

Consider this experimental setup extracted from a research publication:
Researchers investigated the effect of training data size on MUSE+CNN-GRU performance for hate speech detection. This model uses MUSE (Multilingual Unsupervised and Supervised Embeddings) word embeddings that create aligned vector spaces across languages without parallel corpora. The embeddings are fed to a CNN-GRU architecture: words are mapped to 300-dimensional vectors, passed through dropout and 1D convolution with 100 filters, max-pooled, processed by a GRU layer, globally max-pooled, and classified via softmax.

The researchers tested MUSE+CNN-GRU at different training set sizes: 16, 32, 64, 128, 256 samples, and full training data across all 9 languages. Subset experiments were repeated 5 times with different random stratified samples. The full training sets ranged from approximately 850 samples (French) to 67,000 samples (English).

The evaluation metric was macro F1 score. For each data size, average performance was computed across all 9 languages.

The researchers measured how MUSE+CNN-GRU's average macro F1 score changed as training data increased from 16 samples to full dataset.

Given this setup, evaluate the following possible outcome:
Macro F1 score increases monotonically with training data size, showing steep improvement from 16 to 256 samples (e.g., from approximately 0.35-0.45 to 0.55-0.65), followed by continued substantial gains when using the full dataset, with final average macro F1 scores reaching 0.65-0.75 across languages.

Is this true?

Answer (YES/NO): NO